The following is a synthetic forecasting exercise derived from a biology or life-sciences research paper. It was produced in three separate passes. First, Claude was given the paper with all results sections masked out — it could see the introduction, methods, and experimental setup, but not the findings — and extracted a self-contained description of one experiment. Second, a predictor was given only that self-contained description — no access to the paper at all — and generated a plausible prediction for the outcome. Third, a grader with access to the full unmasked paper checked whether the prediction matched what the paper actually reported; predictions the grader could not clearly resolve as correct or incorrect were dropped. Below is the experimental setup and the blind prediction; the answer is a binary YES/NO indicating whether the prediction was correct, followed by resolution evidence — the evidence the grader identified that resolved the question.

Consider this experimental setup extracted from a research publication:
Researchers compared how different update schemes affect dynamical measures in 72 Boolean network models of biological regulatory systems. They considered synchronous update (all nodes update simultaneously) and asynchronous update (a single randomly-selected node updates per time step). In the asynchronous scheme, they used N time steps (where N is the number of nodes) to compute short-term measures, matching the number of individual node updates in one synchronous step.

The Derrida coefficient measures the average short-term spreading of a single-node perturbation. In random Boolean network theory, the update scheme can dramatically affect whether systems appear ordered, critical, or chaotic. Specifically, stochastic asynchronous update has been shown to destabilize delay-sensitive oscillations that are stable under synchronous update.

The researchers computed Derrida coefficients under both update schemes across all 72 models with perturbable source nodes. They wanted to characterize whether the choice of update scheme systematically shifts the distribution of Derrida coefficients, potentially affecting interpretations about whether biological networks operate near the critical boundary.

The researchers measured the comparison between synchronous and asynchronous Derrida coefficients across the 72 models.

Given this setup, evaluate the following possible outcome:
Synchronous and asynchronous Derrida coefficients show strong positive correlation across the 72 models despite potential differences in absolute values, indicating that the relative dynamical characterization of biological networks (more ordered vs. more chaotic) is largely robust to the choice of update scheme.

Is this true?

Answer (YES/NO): YES